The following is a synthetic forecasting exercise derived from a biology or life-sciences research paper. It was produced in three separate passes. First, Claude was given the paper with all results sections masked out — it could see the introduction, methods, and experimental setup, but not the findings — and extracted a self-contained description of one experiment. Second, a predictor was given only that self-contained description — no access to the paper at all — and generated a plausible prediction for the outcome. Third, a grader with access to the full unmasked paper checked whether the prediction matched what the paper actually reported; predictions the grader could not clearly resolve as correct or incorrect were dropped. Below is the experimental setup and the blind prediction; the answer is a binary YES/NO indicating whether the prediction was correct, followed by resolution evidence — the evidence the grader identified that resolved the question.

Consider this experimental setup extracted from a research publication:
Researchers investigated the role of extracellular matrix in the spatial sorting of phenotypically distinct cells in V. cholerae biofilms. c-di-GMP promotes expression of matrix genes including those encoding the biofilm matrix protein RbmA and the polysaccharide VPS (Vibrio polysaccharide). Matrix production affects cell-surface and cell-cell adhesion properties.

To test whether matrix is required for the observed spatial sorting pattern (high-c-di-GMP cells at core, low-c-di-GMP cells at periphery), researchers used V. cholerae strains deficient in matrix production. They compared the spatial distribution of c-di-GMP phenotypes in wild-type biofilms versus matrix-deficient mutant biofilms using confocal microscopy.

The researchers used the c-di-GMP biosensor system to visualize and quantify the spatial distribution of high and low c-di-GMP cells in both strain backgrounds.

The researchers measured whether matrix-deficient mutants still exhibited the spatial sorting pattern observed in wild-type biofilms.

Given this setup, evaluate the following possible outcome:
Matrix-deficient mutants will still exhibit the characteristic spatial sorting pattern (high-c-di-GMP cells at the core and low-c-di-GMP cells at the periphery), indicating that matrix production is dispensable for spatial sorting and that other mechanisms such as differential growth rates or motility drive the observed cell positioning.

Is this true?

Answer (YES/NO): NO